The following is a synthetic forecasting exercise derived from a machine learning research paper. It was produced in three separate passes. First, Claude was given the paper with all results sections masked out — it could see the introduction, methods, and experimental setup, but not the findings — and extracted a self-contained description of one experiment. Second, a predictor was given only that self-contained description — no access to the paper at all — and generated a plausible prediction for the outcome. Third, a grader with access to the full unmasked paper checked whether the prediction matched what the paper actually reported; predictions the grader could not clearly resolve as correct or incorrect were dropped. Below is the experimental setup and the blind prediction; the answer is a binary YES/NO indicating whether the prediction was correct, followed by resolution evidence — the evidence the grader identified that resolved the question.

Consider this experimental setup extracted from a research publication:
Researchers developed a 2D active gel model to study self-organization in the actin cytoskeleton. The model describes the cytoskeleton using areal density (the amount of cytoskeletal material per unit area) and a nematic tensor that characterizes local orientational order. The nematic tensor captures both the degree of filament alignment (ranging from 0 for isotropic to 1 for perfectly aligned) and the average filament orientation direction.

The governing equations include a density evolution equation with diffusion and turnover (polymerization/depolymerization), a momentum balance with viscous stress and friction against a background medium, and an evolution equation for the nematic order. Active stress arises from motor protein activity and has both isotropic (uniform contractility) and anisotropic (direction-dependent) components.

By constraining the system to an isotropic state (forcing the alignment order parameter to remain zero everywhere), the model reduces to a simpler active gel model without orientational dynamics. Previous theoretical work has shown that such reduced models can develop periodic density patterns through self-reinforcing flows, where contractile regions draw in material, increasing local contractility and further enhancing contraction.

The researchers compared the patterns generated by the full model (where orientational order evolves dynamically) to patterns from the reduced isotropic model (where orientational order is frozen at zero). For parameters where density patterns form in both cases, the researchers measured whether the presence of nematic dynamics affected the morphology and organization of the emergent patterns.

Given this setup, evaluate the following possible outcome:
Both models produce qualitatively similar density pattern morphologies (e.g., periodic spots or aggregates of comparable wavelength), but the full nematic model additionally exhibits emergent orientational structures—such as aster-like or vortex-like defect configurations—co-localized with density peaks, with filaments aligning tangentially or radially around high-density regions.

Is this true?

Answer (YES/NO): NO